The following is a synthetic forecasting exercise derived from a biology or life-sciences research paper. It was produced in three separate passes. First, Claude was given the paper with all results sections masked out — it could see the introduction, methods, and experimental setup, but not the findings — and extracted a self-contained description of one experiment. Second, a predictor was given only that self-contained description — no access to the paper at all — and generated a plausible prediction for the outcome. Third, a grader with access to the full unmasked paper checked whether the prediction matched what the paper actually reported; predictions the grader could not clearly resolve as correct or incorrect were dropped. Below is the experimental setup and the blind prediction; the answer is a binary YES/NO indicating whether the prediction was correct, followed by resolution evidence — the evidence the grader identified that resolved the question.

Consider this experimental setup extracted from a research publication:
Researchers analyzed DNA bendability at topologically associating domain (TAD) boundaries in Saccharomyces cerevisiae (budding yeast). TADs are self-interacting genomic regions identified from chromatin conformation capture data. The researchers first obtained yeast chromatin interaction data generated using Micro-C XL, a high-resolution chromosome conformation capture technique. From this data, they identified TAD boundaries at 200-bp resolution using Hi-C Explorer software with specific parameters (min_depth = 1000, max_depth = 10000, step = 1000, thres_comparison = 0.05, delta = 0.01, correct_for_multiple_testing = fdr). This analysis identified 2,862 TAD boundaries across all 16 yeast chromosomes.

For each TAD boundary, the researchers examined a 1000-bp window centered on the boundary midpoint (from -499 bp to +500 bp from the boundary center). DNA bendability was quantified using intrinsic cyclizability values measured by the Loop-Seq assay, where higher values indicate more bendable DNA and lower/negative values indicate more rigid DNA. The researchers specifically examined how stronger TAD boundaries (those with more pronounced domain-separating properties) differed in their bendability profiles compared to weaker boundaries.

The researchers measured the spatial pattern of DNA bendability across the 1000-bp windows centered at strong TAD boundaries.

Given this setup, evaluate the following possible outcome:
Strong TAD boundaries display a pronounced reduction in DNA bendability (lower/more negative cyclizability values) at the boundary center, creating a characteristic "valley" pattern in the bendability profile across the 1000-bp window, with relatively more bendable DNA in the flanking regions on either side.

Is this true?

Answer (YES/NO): YES